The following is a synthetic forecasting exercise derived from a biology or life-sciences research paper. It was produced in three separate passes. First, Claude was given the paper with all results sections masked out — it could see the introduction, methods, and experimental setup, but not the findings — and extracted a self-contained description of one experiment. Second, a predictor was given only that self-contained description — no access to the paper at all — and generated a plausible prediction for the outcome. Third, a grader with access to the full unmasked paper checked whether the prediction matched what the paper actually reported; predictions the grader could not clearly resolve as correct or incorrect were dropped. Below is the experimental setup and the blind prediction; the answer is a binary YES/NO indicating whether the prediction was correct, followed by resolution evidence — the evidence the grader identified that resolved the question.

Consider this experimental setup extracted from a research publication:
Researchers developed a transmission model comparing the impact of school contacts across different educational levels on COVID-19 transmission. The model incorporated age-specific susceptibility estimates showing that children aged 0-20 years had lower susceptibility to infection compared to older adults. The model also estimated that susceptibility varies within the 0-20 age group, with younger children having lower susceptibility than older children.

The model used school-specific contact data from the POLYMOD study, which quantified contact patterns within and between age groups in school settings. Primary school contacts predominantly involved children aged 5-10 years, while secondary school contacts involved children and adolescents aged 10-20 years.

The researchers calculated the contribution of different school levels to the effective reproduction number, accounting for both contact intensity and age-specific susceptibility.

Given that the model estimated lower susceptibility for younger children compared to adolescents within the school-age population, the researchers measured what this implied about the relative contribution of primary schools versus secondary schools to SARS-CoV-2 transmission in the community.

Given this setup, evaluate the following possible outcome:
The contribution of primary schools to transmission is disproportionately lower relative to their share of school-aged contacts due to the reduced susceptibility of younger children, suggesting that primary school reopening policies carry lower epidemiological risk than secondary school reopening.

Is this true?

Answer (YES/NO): NO